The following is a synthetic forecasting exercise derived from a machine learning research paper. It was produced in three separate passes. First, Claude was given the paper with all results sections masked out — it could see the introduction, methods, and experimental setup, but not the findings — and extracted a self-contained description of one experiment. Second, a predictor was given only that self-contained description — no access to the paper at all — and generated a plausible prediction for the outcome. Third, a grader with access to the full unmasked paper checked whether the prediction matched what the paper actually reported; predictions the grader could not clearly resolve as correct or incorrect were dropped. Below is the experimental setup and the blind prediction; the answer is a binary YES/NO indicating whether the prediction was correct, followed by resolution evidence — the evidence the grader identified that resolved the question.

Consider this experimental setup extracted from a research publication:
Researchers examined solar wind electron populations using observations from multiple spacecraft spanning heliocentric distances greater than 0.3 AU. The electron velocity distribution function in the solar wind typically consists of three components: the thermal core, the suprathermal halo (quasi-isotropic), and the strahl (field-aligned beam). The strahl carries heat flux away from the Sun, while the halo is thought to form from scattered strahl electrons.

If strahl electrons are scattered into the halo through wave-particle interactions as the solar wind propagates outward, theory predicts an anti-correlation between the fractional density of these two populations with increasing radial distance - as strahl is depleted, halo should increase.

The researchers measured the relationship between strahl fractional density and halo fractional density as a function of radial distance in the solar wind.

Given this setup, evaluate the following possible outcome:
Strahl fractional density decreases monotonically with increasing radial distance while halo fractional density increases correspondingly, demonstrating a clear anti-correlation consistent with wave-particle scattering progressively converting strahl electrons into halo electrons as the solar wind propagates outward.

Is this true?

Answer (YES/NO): YES